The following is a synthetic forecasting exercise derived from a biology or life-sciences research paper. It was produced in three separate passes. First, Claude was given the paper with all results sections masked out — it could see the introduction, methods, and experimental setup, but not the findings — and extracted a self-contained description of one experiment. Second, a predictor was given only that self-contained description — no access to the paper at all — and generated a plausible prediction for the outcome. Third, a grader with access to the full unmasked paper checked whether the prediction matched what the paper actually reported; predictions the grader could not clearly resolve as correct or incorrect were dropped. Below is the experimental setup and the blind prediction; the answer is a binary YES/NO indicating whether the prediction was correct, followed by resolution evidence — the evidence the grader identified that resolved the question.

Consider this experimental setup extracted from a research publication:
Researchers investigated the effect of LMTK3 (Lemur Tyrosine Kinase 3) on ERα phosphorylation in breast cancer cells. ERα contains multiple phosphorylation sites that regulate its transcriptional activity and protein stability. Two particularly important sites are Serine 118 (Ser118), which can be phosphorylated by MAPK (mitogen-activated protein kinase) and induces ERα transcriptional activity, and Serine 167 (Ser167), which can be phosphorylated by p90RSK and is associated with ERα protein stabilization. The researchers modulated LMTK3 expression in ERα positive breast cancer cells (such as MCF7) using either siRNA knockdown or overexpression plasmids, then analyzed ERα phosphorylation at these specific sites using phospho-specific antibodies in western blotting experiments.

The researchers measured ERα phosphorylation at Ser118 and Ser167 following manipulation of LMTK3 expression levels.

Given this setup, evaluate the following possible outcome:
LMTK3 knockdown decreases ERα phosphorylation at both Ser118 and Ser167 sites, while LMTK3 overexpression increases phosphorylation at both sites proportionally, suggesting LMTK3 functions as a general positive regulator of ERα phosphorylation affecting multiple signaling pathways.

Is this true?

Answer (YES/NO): NO